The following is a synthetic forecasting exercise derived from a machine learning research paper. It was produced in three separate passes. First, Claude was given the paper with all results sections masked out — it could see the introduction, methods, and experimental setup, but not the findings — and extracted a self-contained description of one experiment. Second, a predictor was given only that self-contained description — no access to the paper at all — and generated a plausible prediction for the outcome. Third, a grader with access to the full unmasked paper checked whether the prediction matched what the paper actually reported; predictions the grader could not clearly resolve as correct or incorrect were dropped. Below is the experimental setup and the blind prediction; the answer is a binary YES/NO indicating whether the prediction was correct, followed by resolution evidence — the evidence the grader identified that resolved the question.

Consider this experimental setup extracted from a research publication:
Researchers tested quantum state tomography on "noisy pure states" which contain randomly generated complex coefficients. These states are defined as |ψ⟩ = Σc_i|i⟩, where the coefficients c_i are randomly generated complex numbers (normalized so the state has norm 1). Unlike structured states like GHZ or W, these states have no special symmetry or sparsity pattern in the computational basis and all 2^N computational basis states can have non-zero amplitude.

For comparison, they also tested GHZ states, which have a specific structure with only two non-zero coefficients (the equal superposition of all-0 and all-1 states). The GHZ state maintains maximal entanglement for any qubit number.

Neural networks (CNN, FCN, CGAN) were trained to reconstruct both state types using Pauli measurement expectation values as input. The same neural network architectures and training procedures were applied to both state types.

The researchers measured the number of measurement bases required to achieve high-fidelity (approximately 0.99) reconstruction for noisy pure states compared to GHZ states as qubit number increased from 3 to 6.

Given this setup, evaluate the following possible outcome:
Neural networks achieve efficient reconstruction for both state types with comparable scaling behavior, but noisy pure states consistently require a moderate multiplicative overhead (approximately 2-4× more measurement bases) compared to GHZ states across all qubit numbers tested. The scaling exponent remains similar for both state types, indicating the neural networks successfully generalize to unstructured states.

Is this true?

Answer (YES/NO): NO